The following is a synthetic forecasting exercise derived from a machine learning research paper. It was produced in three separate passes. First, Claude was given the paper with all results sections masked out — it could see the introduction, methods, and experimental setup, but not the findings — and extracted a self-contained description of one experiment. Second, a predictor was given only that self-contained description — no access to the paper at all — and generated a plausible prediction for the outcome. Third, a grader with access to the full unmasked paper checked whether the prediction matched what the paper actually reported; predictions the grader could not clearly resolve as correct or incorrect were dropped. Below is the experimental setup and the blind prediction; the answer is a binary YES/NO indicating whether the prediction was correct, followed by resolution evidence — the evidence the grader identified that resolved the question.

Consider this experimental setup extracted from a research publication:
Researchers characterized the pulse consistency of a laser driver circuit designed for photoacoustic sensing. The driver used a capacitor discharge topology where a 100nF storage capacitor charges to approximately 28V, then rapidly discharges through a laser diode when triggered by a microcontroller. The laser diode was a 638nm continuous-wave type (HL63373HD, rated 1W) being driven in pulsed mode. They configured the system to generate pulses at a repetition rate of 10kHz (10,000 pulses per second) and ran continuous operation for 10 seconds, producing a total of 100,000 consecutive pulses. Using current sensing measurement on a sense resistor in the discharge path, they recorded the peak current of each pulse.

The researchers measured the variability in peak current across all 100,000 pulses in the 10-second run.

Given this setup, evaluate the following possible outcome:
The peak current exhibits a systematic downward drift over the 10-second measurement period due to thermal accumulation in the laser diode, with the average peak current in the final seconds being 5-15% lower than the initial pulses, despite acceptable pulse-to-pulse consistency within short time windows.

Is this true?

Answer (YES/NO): NO